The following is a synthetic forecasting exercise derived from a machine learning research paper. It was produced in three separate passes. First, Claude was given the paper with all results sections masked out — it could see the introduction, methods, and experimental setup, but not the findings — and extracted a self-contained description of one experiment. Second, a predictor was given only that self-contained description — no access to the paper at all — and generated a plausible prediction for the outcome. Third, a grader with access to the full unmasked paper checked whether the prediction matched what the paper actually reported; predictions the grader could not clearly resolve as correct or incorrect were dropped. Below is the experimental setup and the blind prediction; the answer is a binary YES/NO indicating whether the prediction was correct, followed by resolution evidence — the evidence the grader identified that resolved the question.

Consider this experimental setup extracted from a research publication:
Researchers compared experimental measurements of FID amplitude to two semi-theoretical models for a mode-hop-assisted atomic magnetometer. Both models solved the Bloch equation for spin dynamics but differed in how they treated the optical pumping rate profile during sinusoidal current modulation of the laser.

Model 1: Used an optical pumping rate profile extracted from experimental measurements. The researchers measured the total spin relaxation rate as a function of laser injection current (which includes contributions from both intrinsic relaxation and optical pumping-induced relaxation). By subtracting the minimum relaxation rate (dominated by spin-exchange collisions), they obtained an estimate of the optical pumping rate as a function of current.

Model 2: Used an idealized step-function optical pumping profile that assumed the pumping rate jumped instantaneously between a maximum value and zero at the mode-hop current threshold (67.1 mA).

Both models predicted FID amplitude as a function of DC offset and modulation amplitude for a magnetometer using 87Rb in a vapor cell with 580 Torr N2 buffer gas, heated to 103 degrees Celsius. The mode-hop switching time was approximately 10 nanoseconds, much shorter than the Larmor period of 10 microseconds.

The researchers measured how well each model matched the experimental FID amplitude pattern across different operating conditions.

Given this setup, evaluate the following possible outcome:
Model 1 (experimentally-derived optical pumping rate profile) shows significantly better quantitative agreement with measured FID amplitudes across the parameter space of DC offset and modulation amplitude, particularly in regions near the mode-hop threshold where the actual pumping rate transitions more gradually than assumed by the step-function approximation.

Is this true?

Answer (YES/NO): NO